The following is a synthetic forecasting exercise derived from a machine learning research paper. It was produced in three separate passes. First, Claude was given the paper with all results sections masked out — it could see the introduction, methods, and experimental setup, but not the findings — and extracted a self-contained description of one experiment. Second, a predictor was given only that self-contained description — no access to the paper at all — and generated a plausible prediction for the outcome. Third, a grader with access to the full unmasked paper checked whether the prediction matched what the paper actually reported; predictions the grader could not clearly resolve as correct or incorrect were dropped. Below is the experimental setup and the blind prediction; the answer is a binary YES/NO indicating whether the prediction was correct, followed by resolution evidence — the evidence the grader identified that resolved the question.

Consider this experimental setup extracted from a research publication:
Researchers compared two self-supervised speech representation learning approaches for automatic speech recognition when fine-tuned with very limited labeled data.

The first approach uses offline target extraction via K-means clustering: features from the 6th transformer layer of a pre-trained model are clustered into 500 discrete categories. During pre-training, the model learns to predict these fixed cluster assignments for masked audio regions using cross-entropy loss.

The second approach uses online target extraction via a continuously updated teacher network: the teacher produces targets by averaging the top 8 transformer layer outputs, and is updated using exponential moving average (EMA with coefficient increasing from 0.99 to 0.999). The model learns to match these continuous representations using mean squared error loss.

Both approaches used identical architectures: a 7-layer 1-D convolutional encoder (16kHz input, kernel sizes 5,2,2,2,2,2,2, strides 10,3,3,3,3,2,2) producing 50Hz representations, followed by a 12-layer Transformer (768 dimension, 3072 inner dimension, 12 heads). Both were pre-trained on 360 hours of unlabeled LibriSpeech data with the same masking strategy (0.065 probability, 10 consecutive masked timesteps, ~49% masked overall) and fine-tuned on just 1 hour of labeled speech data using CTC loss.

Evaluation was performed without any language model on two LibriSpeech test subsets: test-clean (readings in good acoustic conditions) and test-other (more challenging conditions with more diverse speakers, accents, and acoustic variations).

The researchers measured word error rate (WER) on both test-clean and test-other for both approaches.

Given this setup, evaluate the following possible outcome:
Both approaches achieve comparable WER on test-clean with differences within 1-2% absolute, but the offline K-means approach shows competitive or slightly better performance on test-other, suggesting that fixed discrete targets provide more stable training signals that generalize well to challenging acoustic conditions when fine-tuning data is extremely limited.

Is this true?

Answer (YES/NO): NO